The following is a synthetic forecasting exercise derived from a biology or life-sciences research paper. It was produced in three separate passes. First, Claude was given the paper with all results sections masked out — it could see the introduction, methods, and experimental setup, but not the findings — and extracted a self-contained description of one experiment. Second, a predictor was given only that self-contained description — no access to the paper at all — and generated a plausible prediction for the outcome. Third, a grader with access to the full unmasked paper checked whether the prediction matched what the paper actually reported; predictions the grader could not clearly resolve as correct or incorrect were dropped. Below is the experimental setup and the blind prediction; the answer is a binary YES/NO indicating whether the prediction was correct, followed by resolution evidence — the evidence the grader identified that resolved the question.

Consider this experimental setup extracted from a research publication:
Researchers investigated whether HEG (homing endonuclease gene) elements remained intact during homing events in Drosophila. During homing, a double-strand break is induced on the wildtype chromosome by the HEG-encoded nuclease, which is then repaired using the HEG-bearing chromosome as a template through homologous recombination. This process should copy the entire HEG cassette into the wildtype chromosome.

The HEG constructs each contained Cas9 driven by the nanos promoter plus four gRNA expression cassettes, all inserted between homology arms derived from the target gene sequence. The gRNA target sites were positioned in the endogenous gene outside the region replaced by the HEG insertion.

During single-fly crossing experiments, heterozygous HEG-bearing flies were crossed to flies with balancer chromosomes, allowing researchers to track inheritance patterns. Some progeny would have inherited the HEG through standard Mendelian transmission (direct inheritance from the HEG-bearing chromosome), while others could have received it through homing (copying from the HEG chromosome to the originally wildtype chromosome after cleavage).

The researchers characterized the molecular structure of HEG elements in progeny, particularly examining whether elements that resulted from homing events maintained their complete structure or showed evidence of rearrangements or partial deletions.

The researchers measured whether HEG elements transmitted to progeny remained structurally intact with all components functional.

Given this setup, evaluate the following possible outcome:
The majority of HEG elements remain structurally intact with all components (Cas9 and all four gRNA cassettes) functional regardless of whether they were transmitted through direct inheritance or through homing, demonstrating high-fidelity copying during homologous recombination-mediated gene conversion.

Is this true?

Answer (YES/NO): NO